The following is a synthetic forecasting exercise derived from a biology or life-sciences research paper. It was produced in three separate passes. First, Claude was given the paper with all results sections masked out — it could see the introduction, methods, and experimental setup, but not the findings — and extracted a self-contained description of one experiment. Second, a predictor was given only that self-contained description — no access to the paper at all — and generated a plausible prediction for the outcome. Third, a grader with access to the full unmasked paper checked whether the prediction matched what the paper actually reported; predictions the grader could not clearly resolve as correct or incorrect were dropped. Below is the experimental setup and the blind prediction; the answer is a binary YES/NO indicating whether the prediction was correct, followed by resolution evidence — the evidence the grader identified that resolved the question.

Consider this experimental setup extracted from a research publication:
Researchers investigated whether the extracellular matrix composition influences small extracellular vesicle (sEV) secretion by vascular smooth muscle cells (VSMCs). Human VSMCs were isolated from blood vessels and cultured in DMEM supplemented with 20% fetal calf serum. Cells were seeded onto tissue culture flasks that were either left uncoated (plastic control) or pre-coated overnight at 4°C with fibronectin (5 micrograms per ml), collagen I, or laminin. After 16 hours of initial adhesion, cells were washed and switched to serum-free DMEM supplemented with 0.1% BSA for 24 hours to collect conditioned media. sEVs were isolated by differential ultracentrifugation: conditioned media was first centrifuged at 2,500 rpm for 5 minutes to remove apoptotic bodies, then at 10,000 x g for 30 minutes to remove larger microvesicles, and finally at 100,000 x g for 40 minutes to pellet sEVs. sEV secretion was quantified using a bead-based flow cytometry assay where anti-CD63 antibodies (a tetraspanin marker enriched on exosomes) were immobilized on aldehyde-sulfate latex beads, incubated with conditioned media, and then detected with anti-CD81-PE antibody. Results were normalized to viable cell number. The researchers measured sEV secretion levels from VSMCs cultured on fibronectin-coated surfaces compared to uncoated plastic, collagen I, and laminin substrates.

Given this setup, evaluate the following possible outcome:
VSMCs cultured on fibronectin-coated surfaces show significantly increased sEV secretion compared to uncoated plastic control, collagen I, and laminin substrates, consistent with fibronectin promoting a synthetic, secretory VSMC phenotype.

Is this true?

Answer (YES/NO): NO